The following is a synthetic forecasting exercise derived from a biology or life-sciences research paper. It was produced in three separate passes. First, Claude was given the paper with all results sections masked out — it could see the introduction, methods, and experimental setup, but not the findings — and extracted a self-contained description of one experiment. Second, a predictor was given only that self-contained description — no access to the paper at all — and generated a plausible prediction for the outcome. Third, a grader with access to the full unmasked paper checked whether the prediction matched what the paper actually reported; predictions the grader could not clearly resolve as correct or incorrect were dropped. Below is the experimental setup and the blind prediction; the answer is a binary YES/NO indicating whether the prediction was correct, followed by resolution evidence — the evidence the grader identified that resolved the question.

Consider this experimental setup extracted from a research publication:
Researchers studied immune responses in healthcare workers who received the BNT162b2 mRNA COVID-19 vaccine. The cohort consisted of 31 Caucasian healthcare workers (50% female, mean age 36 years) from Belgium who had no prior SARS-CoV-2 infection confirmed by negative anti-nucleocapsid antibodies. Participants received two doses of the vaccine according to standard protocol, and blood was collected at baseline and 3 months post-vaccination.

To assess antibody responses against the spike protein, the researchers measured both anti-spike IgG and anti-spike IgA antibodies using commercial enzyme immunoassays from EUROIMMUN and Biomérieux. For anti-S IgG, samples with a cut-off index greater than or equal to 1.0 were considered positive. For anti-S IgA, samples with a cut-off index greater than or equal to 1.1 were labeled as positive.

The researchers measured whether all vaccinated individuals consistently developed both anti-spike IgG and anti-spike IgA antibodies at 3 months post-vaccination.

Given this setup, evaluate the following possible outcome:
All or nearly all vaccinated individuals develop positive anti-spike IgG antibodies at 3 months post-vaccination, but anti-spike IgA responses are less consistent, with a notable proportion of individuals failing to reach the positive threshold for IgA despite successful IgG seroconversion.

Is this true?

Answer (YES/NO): NO